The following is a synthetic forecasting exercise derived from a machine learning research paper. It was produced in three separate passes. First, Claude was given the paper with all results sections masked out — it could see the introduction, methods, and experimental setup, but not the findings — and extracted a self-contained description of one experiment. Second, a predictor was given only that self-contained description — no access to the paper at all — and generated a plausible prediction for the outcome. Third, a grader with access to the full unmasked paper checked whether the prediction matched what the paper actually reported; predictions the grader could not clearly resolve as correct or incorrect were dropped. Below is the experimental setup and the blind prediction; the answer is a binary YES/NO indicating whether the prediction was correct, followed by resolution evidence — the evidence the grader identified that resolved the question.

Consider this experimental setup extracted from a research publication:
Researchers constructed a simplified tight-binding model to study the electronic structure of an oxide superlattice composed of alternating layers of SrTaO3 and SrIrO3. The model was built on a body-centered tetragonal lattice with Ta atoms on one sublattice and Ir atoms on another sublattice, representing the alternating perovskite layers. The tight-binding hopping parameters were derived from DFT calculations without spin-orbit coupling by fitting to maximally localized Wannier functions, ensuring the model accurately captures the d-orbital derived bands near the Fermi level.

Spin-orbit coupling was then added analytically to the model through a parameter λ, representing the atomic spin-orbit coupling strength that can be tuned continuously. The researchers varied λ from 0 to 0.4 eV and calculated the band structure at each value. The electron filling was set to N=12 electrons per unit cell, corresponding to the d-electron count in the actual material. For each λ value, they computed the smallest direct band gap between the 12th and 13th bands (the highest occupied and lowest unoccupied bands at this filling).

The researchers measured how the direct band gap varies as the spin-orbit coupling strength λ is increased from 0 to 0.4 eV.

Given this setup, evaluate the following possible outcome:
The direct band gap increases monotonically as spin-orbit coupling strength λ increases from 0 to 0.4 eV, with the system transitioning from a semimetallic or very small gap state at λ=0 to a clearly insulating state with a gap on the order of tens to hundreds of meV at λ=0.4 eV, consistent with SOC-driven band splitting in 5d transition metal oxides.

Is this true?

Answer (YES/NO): YES